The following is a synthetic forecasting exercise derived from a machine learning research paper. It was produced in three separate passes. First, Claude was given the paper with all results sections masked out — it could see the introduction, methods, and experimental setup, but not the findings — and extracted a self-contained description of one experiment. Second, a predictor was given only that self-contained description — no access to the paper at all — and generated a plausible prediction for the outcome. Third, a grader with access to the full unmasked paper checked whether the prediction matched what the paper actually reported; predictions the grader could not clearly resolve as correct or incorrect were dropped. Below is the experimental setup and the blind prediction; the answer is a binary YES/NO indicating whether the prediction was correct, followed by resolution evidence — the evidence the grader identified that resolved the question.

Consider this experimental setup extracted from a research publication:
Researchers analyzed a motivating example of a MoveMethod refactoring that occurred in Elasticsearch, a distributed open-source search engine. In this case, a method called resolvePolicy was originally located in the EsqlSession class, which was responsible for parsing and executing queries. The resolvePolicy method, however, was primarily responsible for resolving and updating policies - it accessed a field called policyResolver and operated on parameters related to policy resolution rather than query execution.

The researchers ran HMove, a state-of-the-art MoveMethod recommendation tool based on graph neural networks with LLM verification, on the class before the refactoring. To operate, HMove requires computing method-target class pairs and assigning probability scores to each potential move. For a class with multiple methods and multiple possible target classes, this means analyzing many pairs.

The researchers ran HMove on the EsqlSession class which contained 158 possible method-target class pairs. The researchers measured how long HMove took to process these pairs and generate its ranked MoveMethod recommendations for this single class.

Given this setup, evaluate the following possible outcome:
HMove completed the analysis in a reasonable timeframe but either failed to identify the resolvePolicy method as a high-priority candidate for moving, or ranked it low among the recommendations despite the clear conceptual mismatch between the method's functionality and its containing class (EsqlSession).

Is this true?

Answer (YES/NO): NO